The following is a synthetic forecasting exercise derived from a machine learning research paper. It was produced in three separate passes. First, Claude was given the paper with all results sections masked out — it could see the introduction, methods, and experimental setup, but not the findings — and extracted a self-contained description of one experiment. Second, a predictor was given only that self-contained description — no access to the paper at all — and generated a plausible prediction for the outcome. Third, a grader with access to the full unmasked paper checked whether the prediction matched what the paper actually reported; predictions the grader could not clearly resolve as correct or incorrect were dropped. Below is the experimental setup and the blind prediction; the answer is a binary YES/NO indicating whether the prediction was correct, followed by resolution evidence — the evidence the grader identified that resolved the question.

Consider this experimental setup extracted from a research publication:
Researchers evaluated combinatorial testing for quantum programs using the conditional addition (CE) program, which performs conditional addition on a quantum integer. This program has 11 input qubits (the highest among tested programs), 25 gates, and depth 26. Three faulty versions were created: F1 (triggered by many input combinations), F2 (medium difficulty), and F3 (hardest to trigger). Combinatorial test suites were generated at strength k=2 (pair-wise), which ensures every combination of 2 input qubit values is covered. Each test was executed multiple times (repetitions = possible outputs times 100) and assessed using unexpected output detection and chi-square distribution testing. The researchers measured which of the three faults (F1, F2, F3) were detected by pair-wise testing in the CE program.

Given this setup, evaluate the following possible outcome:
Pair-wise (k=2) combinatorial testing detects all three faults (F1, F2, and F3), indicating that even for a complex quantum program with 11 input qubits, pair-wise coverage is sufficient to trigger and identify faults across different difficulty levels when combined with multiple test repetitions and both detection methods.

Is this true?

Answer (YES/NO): NO